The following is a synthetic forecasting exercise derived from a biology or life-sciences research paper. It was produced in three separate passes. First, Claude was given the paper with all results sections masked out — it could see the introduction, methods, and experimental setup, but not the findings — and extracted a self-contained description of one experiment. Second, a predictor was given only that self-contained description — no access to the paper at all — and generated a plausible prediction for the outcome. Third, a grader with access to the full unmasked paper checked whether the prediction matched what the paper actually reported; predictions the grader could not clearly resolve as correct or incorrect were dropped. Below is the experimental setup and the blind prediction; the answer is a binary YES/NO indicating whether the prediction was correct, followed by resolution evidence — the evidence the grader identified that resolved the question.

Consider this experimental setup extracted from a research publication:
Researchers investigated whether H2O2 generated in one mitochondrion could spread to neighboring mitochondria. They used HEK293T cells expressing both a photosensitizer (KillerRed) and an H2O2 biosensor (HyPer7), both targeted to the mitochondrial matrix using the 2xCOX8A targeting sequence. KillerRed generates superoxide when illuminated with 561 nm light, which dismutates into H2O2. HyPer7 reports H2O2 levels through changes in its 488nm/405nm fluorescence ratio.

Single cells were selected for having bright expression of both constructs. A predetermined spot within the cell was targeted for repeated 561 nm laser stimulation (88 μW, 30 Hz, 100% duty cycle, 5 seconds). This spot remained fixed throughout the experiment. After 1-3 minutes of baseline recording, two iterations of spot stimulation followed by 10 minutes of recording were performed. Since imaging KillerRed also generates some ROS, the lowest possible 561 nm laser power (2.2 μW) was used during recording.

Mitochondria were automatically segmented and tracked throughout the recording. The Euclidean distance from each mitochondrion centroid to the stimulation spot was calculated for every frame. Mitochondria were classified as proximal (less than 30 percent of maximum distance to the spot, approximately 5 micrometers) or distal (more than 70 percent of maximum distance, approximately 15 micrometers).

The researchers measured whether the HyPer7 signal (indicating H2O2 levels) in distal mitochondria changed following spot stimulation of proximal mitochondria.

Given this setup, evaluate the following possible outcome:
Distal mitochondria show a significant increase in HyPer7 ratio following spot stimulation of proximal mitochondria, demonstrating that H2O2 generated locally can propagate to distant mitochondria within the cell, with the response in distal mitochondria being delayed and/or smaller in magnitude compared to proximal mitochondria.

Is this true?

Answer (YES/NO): YES